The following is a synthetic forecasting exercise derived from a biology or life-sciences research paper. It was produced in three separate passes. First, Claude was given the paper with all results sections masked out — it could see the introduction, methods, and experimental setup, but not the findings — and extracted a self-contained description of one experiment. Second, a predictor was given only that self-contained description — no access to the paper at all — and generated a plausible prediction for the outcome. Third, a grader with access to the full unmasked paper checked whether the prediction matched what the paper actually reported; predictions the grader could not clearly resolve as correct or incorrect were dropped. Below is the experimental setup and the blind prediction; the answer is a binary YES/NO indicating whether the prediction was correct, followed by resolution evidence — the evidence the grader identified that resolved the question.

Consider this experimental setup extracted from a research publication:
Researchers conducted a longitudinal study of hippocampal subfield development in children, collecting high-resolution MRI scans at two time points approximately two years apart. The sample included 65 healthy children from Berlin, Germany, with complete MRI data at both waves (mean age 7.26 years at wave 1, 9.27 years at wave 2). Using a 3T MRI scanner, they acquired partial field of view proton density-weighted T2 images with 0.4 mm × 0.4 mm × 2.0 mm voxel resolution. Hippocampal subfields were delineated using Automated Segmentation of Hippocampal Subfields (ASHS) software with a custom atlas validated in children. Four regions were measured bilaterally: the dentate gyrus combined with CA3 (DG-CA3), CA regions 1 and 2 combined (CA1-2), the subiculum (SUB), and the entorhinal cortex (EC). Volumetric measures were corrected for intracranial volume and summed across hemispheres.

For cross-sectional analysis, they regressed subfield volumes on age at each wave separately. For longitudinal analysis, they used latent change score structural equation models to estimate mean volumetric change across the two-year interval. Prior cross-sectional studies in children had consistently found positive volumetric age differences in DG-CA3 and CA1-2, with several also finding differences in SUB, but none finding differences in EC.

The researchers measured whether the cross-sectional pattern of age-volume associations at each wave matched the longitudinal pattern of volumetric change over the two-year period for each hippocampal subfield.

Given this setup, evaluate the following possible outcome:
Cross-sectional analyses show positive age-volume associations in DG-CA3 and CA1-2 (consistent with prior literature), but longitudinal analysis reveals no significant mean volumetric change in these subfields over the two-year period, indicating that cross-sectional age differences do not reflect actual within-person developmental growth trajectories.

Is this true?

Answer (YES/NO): YES